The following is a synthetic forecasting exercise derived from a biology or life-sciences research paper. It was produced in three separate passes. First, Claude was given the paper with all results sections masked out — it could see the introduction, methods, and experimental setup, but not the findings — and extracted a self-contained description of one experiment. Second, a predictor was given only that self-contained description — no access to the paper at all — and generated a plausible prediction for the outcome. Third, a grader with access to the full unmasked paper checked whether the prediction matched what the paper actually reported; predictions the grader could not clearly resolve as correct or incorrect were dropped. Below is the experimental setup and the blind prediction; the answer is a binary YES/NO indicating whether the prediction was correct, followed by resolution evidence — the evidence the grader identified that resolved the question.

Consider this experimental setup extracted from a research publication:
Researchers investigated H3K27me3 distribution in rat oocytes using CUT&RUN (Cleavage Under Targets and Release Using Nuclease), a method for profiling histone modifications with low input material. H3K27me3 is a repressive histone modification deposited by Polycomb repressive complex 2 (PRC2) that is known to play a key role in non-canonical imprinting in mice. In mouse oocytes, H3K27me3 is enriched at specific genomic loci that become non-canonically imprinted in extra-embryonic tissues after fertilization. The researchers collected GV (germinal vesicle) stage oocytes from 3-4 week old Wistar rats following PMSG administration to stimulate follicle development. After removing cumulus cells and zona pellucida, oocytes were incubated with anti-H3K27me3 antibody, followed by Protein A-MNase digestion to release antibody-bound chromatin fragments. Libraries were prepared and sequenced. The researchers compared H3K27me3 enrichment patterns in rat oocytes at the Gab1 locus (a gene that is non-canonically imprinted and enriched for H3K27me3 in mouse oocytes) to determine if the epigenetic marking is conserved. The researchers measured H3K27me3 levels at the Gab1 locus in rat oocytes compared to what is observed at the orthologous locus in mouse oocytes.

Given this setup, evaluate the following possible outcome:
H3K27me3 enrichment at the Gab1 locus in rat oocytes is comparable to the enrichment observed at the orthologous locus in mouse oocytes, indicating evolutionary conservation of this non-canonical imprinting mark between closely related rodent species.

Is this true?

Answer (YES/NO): YES